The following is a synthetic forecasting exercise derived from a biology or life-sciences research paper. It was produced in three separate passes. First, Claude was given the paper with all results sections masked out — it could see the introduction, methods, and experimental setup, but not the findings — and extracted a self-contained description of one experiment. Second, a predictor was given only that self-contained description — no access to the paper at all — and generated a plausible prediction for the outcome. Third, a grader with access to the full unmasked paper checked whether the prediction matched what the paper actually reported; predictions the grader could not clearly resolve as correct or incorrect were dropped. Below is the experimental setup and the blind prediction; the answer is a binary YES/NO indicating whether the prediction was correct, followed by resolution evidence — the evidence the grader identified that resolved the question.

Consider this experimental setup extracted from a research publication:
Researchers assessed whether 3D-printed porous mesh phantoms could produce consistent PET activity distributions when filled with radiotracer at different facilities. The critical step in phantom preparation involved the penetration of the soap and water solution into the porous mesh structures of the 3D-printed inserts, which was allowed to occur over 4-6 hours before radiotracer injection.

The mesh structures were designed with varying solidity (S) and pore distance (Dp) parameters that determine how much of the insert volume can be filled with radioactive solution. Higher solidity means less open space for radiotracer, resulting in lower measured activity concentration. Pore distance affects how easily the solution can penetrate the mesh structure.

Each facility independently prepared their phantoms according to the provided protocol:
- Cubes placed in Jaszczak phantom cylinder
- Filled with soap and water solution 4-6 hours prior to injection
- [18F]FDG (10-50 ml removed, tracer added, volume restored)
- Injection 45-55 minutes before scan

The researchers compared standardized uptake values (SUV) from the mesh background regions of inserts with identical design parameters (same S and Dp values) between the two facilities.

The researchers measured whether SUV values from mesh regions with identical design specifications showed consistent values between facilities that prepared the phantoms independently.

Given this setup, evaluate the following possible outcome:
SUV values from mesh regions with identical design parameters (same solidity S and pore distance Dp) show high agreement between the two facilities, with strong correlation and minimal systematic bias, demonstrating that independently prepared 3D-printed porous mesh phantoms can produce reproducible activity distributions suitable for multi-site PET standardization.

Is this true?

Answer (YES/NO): YES